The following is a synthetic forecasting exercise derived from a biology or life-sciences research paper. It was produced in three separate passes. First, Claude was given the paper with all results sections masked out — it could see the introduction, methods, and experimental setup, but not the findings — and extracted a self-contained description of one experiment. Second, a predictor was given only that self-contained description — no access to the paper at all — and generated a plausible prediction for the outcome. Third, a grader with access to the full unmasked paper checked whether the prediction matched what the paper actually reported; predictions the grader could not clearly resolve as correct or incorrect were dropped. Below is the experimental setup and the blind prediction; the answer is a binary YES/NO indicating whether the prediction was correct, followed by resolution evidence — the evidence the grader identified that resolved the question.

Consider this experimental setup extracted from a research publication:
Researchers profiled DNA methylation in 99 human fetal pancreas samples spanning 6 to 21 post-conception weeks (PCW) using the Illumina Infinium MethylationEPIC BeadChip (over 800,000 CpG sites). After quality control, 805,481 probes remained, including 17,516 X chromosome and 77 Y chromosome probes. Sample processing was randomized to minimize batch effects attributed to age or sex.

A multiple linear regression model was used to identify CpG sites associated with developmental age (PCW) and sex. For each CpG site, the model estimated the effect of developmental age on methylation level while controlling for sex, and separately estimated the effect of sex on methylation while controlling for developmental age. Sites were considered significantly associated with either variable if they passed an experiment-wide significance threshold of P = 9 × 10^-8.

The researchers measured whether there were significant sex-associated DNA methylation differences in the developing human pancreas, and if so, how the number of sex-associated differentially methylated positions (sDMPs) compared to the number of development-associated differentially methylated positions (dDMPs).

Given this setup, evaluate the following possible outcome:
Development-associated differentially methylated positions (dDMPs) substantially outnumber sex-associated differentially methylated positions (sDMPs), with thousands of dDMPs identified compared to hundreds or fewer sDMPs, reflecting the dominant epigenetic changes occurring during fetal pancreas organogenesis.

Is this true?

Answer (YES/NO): NO